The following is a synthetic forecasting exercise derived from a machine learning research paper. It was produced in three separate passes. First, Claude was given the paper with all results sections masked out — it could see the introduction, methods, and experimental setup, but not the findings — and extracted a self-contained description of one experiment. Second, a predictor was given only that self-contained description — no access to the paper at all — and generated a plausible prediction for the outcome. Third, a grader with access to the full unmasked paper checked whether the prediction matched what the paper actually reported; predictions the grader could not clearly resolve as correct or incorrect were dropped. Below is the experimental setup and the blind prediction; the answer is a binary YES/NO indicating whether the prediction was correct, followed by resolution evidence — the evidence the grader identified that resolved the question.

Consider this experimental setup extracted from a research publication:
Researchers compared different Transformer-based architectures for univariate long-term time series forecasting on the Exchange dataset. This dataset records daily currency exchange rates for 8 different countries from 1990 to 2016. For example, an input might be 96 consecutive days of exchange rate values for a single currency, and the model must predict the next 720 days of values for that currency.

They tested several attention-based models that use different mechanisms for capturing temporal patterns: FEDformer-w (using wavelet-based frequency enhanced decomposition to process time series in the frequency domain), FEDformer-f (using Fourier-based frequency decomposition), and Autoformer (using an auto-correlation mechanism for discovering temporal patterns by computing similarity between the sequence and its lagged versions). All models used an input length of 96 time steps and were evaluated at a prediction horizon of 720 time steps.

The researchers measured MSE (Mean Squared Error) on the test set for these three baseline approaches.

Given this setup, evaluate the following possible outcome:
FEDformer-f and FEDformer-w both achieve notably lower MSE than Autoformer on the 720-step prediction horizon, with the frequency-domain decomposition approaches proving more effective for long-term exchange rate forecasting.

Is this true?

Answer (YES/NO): NO